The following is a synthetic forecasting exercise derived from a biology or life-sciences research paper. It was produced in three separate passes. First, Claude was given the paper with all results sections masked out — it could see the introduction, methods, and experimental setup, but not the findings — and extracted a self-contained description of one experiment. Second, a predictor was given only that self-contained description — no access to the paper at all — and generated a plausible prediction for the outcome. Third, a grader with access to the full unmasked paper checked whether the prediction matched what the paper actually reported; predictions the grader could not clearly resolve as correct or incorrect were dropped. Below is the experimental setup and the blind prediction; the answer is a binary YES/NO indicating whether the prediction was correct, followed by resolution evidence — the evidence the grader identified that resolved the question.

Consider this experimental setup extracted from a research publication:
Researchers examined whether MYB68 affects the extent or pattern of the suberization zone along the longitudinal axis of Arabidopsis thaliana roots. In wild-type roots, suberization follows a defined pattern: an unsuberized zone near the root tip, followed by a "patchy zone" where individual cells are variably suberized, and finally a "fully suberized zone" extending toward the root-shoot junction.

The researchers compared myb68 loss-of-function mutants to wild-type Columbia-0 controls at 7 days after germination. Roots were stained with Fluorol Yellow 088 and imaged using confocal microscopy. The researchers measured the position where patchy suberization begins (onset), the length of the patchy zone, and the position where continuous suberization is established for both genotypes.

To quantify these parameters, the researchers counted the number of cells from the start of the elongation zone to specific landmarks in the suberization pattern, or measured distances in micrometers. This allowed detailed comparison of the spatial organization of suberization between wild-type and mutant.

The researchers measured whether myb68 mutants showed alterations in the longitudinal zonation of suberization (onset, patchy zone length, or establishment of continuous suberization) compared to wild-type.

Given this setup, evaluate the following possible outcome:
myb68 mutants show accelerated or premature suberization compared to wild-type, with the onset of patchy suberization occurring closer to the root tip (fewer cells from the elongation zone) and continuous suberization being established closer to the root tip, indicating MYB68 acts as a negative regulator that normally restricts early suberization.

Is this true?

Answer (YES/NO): NO